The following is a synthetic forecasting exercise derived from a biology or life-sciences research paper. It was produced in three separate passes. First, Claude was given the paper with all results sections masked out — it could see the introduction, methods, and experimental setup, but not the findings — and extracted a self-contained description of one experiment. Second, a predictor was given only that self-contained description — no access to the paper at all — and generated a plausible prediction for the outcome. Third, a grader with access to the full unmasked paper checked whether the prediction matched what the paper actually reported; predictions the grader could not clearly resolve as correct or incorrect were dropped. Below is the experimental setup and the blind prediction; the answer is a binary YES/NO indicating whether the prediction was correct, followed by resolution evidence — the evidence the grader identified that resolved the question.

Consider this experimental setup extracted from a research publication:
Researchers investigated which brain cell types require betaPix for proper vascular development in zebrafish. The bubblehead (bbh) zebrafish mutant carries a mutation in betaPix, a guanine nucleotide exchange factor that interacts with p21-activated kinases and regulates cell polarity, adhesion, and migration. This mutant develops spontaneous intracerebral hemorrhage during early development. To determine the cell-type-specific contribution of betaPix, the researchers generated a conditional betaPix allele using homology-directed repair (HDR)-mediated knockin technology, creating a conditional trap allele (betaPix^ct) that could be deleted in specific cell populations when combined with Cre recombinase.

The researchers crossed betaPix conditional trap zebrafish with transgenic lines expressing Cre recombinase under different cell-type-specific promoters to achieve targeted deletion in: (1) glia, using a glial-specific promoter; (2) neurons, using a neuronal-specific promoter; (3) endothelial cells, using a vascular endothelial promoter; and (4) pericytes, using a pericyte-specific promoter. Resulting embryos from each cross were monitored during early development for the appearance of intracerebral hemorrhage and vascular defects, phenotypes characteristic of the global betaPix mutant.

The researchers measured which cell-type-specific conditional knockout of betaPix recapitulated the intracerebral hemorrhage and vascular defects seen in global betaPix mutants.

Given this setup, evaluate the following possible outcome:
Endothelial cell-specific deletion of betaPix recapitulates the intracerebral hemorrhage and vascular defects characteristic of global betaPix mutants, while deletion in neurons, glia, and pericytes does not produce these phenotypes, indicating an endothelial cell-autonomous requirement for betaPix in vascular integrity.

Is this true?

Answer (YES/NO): NO